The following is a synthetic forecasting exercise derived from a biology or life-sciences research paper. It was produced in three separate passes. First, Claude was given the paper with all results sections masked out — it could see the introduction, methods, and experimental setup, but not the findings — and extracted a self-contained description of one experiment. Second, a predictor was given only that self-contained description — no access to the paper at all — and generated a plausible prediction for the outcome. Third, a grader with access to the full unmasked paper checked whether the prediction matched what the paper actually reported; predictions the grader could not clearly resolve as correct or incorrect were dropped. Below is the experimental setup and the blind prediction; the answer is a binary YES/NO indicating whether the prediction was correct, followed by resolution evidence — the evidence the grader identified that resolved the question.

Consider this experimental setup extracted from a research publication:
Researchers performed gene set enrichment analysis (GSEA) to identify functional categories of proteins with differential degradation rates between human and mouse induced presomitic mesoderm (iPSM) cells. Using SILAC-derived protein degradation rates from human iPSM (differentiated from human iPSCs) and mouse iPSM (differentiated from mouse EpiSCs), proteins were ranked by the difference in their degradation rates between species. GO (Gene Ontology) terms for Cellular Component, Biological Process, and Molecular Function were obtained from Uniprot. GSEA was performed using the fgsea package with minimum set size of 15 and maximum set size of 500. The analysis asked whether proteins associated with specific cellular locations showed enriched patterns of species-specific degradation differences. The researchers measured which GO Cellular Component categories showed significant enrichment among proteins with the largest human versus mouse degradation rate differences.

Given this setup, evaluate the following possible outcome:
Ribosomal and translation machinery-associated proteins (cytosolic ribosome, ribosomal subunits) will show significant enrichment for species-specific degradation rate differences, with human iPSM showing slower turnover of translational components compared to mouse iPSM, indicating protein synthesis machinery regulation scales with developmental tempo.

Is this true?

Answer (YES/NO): NO